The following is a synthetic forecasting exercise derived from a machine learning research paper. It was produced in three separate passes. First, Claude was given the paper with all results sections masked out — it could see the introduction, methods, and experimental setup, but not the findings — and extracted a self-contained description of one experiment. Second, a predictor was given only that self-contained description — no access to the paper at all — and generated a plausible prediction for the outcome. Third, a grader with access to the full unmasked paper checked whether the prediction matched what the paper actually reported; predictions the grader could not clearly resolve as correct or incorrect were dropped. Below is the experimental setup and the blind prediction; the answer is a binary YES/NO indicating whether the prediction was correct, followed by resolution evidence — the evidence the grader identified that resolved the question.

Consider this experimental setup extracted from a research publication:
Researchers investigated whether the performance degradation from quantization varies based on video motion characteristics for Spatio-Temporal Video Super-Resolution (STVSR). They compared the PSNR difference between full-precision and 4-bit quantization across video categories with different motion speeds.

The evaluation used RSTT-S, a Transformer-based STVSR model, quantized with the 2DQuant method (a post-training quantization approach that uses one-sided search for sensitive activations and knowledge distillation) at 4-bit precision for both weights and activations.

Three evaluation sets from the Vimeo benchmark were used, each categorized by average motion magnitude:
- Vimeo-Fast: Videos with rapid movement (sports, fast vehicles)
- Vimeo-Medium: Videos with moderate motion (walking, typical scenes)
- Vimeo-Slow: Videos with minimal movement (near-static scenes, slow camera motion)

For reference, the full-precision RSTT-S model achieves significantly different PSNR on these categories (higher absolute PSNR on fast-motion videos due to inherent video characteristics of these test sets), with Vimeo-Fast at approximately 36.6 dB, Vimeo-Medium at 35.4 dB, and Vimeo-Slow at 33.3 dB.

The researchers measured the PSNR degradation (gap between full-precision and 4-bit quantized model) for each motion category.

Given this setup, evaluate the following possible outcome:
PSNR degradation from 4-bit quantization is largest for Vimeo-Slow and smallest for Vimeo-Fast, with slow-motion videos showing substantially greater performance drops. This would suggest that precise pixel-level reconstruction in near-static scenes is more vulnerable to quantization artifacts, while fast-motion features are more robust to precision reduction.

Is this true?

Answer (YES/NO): NO